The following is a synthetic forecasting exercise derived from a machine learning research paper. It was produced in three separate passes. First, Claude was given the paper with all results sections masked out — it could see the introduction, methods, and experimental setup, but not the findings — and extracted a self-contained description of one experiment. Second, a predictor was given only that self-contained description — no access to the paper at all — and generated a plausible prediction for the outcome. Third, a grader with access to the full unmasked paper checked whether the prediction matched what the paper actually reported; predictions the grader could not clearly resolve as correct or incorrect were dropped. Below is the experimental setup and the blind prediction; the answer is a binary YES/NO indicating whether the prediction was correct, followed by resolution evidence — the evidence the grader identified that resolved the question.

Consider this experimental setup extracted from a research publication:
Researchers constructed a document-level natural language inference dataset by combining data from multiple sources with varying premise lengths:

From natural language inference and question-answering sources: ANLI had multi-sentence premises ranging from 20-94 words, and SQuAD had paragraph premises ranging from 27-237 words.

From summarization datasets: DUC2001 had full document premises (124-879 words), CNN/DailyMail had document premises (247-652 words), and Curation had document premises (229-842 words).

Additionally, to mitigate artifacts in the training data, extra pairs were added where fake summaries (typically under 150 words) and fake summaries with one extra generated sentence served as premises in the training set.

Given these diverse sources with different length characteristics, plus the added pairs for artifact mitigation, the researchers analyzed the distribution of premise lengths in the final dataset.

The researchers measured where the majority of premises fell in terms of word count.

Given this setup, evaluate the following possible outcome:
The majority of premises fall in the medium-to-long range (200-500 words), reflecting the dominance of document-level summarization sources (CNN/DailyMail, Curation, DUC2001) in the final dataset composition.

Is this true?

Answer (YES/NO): NO